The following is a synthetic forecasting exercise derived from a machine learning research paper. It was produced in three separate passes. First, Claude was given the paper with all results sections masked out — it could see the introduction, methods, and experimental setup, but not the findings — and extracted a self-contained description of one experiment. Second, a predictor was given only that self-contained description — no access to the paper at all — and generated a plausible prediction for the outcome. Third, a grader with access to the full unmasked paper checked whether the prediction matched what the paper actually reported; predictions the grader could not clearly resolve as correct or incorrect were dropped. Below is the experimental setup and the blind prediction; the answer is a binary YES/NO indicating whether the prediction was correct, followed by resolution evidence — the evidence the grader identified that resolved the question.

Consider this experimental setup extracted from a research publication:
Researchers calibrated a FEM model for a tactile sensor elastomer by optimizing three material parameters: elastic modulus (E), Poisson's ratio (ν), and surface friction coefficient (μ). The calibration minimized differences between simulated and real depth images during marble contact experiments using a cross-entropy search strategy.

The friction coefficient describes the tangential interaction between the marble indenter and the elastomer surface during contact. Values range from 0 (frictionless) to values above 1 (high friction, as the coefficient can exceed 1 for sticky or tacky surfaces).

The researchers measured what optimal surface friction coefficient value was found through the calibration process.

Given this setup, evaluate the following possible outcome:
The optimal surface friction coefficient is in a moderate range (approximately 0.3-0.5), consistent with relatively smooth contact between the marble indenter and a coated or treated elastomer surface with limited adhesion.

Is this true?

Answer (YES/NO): NO